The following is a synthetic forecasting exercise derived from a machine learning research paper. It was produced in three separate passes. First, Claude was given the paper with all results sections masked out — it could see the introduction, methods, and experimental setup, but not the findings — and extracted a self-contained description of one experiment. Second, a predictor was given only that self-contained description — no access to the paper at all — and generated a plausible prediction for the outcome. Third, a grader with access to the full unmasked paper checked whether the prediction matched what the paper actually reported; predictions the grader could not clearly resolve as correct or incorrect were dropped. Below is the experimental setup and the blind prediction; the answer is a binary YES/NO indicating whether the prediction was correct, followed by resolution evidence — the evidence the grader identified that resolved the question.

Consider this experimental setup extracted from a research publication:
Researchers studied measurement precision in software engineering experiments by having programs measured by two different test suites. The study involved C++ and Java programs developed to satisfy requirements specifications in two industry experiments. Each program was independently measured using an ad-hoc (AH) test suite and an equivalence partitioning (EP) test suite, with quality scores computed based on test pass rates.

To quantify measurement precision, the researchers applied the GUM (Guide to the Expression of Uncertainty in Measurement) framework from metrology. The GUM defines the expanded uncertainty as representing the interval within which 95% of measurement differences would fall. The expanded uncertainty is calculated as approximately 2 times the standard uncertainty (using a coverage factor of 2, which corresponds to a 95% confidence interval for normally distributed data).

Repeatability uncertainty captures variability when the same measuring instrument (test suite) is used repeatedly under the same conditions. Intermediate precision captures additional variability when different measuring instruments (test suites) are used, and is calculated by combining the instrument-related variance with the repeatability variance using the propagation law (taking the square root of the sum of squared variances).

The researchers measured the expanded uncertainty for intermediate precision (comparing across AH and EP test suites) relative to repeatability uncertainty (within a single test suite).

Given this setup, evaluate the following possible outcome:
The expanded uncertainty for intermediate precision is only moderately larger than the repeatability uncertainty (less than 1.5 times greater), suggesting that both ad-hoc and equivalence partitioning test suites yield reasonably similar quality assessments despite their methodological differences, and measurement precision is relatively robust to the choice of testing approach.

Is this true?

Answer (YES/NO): NO